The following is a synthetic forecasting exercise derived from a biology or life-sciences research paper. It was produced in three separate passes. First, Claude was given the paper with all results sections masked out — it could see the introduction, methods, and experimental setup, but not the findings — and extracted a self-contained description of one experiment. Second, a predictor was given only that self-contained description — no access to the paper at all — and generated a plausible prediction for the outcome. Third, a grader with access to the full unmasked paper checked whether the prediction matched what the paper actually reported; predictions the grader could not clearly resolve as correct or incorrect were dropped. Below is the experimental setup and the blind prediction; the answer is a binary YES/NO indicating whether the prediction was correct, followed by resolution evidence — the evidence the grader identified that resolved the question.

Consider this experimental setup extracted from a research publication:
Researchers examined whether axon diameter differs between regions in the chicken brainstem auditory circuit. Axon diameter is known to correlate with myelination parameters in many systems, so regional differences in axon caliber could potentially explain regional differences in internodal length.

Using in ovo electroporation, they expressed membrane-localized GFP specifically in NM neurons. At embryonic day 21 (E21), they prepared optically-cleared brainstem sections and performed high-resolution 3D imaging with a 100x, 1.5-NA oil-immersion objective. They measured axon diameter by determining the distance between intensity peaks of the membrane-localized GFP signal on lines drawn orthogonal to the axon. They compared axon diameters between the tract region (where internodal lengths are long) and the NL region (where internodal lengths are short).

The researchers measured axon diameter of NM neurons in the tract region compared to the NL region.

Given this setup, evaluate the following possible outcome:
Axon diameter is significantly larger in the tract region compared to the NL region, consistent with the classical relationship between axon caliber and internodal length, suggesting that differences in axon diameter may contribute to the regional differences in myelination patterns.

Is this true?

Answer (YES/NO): NO